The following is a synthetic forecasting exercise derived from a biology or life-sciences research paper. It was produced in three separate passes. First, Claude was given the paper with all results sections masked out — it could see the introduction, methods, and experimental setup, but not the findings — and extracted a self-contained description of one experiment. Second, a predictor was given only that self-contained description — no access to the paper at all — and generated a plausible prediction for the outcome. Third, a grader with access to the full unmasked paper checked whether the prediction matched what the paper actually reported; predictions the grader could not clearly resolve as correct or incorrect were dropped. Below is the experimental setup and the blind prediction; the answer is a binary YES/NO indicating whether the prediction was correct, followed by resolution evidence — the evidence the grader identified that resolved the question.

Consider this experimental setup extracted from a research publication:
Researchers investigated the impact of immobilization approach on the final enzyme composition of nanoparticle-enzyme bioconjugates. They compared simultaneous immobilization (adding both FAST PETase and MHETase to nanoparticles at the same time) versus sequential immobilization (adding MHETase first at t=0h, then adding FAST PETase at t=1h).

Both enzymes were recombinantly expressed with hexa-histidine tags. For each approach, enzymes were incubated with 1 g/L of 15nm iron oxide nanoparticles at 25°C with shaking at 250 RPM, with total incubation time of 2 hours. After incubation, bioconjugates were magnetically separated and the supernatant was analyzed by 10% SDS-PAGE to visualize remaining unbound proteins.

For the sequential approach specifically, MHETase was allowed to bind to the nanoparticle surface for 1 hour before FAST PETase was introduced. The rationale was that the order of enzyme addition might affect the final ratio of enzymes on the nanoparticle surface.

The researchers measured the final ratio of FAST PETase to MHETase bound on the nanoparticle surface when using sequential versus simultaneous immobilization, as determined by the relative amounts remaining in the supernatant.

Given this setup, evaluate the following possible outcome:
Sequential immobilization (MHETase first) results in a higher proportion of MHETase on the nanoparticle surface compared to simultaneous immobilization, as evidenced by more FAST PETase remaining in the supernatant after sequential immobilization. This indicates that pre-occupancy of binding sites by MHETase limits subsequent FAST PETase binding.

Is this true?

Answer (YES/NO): YES